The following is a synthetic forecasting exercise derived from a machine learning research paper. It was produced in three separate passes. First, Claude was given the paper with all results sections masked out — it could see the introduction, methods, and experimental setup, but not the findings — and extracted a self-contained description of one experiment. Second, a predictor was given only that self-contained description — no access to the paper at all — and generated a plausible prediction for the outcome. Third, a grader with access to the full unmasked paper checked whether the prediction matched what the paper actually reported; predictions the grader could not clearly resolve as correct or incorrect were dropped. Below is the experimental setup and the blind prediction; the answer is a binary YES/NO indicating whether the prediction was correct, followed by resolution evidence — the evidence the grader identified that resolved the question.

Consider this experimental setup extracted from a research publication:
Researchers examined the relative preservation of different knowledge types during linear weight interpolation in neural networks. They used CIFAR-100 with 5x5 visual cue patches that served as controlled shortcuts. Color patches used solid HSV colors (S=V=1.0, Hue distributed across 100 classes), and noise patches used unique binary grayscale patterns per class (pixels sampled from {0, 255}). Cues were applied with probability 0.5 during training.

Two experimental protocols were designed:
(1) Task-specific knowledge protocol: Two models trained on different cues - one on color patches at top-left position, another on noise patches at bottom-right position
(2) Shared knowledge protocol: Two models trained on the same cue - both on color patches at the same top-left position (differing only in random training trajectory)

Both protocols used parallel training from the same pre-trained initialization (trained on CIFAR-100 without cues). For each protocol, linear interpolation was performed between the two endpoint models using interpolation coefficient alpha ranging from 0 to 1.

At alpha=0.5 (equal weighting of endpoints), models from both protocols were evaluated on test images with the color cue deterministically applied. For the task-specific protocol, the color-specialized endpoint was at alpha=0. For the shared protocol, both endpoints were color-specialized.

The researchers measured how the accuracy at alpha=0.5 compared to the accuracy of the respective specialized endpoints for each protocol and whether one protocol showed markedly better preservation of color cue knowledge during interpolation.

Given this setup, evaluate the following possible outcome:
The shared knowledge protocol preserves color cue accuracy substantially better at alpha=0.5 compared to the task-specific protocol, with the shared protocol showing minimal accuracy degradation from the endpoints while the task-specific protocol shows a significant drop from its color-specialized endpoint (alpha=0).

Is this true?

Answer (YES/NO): YES